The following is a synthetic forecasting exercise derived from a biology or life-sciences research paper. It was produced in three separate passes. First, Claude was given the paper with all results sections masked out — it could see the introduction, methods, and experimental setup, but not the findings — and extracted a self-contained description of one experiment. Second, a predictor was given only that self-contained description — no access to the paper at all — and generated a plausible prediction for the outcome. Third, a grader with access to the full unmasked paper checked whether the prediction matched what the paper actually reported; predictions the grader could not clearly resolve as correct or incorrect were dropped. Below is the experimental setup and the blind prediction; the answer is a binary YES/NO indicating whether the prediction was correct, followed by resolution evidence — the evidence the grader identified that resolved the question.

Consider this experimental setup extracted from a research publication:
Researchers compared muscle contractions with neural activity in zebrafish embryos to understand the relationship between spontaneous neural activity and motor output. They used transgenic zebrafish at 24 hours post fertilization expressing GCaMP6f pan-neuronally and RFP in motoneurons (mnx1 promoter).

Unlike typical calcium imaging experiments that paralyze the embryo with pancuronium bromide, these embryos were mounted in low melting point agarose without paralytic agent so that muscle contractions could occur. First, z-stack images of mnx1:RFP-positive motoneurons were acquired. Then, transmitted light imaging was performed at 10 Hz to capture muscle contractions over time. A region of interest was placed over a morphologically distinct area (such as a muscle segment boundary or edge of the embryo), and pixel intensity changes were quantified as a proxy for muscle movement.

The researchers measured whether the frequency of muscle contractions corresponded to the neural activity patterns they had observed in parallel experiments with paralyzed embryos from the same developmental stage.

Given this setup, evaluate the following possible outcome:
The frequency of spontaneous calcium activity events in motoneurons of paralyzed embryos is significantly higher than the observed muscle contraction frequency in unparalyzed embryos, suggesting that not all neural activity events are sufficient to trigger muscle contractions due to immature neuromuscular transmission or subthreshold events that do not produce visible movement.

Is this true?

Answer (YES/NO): NO